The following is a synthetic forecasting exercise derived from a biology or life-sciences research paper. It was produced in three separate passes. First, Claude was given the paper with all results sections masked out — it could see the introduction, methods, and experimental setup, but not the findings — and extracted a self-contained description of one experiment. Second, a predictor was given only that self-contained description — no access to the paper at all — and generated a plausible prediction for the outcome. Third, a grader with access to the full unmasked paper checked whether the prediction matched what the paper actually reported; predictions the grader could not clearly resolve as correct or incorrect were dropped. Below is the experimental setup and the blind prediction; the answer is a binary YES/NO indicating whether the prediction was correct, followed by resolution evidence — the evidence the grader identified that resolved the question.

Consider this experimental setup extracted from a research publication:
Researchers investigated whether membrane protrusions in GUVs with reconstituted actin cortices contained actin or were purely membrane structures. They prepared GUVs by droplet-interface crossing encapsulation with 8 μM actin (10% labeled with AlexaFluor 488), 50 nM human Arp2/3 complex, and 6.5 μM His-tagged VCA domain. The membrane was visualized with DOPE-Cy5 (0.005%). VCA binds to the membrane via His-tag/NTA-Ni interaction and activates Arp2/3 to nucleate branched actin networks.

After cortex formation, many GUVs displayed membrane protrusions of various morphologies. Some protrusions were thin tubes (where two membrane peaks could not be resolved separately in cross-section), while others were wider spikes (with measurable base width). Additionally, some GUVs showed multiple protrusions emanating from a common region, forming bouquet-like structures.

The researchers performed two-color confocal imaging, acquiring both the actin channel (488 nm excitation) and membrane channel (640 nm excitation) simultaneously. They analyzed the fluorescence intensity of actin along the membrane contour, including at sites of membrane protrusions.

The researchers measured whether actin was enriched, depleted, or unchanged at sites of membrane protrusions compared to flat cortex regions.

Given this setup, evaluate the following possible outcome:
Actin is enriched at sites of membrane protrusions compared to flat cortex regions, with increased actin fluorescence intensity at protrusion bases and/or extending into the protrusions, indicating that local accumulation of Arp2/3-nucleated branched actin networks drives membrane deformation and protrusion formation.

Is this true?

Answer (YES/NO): YES